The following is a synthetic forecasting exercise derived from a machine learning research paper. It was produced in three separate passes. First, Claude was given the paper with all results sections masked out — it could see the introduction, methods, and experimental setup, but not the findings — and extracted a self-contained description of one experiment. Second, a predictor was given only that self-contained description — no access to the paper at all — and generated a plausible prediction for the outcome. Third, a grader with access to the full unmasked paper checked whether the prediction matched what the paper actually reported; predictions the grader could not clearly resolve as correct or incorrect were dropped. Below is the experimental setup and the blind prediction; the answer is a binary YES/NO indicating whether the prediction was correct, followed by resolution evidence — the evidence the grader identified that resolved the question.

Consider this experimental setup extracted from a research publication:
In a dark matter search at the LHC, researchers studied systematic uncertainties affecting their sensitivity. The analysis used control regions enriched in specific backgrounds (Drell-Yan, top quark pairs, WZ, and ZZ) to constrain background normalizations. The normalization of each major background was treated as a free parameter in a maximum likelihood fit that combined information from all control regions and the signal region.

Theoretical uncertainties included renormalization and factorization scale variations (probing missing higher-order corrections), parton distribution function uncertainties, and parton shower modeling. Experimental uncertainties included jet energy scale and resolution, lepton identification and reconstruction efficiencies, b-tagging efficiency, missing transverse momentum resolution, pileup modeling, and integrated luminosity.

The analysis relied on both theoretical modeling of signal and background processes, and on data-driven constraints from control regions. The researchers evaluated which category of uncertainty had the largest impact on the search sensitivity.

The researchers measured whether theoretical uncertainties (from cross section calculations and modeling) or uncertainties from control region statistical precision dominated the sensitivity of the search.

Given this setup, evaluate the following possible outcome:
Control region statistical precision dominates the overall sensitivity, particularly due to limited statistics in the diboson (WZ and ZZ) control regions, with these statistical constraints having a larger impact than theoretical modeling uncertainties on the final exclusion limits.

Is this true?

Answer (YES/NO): YES